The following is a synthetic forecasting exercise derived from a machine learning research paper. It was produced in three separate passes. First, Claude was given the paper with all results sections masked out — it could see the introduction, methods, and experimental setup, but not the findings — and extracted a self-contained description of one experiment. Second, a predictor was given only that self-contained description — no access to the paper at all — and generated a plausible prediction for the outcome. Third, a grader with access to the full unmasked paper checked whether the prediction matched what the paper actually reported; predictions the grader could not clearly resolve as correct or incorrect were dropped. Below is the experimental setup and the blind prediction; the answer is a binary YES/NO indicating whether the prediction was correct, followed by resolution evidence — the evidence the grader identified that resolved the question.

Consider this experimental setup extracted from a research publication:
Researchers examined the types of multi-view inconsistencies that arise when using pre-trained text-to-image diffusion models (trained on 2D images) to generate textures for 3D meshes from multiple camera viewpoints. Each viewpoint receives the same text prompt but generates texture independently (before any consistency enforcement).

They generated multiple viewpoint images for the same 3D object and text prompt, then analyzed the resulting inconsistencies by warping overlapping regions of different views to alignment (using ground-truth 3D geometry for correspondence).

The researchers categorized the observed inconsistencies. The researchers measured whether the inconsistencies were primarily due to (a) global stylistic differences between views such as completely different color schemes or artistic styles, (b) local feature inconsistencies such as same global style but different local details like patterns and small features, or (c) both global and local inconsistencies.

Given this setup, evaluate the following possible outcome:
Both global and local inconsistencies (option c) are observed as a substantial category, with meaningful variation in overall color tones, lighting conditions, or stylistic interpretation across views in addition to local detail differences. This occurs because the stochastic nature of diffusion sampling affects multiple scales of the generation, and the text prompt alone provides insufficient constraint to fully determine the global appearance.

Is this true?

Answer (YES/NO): NO